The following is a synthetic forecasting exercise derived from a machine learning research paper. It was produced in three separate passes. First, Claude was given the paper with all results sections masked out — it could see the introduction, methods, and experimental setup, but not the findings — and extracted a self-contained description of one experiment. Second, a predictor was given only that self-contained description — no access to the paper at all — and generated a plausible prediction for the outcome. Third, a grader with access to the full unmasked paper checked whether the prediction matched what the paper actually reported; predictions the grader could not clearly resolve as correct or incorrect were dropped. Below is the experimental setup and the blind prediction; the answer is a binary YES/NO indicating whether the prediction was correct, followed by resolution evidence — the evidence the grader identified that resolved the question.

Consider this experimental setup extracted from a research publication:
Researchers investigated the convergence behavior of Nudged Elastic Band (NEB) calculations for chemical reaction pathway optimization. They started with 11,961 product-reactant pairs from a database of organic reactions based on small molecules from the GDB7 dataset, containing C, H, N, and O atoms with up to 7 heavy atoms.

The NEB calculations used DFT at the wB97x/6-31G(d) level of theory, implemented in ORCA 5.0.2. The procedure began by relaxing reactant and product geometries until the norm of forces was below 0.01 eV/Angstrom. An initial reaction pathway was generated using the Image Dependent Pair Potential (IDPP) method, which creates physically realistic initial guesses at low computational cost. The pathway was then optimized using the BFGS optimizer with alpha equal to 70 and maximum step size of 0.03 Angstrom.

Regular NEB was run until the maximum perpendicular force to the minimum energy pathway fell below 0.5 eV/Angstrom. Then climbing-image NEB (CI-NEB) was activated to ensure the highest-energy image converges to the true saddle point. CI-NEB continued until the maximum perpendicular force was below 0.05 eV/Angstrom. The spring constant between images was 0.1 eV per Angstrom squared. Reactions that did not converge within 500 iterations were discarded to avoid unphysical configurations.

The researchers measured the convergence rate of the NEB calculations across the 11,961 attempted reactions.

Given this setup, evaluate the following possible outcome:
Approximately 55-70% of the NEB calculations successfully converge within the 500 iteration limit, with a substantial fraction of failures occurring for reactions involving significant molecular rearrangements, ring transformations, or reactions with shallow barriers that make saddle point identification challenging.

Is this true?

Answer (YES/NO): NO